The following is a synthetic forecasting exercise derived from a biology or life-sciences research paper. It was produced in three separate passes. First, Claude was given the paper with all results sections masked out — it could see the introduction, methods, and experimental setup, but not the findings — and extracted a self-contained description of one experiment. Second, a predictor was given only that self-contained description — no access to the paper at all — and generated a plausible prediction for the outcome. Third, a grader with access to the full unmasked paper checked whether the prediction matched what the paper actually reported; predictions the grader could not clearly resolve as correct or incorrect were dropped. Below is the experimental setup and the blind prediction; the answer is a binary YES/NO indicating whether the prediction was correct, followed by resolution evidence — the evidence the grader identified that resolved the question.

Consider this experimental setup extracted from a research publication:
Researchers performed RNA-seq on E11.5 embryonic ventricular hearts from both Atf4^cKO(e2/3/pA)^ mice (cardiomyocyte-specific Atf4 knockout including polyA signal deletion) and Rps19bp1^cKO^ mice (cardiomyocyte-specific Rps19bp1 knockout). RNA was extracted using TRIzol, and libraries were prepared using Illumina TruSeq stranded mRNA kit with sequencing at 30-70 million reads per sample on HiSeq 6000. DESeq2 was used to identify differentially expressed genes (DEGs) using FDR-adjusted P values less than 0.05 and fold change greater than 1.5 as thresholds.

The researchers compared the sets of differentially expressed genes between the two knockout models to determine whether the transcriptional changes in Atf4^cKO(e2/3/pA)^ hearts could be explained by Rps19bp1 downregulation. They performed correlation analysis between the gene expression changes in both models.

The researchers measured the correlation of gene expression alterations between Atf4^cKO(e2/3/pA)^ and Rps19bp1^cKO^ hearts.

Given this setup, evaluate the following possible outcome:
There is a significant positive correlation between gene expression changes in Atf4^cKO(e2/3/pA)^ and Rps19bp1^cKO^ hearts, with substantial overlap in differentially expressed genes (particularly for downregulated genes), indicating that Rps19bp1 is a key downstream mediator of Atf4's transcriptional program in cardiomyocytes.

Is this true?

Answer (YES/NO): NO